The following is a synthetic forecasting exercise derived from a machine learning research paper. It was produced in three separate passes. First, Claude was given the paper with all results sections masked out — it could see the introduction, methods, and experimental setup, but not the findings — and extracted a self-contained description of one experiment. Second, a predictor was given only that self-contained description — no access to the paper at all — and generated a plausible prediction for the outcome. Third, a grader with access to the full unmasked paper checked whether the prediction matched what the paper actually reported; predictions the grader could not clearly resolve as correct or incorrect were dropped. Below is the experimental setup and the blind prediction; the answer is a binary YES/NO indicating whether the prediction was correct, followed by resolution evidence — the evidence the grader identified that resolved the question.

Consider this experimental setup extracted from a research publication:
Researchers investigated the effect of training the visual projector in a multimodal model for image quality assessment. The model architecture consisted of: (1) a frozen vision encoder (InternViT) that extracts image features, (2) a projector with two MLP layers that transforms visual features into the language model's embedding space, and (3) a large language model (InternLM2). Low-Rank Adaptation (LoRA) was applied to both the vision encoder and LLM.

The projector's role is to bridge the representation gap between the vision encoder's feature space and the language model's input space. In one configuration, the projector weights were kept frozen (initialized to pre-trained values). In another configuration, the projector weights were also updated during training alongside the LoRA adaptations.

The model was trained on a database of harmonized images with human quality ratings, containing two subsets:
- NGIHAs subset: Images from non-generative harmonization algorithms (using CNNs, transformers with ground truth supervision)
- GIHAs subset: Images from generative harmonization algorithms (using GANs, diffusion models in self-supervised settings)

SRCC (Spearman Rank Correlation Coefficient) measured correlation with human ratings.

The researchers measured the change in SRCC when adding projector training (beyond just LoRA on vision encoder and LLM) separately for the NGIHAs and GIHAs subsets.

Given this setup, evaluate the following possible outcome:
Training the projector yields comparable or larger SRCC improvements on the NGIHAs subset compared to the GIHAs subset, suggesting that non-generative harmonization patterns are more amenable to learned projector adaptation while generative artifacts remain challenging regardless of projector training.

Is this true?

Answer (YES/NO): NO